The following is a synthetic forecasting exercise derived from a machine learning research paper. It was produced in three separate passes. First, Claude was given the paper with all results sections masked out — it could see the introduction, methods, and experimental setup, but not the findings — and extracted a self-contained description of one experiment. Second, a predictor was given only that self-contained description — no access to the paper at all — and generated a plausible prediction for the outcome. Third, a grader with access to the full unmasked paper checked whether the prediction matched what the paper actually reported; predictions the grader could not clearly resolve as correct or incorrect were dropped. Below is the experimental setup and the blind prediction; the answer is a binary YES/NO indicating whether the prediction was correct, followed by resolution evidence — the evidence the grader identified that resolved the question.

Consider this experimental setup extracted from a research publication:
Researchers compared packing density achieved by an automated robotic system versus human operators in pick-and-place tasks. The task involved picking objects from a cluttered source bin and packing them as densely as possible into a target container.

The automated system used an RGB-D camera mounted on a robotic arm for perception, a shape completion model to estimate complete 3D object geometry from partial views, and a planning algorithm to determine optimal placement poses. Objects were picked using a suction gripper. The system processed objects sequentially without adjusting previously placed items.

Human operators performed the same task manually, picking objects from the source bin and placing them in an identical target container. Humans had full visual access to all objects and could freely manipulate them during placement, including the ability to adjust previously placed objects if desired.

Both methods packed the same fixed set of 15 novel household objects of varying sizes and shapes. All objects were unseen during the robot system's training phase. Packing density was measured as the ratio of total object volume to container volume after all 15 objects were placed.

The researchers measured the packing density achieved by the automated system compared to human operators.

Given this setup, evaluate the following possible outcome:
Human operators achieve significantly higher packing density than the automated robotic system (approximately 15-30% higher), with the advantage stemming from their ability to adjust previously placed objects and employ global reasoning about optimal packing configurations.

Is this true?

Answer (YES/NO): YES